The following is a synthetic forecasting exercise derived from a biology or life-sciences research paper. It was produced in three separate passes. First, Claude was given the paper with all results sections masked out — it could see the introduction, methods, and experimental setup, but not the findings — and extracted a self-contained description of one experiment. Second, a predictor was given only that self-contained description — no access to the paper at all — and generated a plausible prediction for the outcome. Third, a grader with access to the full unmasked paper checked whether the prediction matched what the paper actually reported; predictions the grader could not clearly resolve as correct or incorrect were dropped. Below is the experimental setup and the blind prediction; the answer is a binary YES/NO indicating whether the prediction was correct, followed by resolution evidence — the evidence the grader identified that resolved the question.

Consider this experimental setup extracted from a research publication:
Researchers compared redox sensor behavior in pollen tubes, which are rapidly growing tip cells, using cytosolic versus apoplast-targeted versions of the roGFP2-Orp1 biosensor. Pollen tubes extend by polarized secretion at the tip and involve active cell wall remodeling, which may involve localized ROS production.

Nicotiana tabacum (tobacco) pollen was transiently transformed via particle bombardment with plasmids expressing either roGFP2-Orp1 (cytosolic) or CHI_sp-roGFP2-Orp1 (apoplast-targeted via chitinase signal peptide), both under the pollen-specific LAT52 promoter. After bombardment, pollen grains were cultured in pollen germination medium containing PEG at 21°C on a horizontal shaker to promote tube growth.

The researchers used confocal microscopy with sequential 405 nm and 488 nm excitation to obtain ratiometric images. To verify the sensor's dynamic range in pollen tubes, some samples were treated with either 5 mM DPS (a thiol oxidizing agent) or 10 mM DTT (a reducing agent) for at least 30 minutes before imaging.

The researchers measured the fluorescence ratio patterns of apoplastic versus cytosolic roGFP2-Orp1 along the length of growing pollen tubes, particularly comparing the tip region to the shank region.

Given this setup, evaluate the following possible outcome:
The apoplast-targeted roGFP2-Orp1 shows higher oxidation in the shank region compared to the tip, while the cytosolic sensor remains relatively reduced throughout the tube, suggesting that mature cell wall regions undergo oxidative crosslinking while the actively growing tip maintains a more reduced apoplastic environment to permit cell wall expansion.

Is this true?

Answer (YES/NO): NO